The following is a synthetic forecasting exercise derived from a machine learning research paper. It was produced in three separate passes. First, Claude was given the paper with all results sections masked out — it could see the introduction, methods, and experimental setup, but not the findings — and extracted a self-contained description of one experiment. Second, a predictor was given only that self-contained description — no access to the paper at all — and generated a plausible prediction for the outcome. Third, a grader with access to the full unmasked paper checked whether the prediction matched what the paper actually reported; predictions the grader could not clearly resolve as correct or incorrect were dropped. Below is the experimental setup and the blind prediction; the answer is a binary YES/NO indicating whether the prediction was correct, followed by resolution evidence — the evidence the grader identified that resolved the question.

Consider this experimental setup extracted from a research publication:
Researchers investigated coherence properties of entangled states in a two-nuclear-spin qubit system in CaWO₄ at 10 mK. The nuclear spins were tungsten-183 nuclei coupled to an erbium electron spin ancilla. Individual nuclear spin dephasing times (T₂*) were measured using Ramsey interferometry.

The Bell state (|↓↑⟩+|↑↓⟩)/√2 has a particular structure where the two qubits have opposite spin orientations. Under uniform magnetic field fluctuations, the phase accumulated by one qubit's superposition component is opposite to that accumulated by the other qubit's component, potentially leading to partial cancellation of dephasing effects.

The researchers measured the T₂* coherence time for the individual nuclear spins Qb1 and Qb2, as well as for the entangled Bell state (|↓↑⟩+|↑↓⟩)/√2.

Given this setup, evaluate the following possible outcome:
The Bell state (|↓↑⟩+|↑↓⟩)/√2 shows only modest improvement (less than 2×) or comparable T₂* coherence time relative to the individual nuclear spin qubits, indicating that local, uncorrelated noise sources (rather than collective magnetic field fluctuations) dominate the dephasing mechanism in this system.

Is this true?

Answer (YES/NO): NO